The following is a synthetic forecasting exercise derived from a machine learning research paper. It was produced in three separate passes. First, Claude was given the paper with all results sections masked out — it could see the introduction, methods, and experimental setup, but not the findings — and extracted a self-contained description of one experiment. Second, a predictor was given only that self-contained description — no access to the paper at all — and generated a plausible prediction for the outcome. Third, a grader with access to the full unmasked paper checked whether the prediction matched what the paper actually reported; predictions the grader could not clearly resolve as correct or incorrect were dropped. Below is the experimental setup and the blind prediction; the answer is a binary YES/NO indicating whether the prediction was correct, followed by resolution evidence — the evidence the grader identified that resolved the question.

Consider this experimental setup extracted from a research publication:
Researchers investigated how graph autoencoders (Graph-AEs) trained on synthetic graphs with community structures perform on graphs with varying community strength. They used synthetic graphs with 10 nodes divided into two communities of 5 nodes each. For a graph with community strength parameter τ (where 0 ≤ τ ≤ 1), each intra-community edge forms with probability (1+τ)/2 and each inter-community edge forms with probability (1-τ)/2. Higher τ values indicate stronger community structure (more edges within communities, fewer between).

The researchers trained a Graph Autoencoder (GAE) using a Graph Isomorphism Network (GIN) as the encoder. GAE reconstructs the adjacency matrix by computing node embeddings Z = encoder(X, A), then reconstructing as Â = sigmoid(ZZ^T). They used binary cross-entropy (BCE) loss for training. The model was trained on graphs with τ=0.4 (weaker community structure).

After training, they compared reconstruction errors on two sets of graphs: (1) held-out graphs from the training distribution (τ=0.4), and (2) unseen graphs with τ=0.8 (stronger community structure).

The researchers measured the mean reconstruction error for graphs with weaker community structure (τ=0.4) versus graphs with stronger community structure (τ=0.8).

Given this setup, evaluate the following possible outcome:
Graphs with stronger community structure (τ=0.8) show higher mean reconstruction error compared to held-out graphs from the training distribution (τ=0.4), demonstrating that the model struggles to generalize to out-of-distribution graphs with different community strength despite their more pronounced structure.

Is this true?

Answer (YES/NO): NO